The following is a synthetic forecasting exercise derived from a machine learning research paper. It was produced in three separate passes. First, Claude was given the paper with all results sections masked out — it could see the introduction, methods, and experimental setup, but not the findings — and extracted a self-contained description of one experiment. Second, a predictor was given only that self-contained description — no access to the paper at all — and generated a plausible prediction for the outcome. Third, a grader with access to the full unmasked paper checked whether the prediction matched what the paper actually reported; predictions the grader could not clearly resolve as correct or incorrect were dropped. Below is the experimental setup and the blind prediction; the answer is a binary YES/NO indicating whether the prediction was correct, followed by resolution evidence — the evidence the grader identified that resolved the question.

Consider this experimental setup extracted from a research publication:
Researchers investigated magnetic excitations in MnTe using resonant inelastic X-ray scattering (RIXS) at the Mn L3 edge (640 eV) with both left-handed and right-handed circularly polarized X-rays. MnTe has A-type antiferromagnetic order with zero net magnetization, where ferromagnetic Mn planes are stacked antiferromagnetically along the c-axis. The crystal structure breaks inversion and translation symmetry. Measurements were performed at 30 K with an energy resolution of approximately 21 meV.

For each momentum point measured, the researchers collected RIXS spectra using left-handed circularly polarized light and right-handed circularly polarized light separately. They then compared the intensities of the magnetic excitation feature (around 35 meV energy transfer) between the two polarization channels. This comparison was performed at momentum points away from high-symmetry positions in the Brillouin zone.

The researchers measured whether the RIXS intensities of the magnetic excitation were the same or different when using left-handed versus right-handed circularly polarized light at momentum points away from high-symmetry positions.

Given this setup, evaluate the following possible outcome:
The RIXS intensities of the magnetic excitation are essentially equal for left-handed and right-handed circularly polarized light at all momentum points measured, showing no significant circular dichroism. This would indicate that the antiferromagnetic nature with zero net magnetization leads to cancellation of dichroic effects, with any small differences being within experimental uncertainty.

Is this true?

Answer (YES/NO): NO